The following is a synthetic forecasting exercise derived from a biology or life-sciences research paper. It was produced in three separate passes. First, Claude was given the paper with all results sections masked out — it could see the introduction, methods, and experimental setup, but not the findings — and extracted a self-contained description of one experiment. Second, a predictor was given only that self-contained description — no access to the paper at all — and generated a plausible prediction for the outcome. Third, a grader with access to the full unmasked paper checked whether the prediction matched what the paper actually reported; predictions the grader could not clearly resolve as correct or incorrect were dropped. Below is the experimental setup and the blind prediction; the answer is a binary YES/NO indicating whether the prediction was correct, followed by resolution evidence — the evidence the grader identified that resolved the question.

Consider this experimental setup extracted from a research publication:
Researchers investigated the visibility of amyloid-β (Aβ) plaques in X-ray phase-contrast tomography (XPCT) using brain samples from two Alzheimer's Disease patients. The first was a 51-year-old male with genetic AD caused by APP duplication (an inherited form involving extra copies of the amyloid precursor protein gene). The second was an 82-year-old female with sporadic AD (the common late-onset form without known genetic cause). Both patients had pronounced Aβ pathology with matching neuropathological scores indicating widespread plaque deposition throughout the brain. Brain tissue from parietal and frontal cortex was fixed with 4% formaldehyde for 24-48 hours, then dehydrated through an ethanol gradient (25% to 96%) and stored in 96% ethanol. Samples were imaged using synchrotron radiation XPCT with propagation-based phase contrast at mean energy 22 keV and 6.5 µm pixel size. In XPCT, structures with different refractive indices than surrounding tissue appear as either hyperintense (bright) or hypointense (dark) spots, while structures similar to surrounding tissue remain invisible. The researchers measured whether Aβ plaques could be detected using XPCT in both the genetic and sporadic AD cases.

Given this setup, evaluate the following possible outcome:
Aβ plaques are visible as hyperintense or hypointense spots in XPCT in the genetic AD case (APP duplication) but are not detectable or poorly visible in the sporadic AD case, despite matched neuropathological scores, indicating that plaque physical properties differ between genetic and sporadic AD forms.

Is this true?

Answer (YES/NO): YES